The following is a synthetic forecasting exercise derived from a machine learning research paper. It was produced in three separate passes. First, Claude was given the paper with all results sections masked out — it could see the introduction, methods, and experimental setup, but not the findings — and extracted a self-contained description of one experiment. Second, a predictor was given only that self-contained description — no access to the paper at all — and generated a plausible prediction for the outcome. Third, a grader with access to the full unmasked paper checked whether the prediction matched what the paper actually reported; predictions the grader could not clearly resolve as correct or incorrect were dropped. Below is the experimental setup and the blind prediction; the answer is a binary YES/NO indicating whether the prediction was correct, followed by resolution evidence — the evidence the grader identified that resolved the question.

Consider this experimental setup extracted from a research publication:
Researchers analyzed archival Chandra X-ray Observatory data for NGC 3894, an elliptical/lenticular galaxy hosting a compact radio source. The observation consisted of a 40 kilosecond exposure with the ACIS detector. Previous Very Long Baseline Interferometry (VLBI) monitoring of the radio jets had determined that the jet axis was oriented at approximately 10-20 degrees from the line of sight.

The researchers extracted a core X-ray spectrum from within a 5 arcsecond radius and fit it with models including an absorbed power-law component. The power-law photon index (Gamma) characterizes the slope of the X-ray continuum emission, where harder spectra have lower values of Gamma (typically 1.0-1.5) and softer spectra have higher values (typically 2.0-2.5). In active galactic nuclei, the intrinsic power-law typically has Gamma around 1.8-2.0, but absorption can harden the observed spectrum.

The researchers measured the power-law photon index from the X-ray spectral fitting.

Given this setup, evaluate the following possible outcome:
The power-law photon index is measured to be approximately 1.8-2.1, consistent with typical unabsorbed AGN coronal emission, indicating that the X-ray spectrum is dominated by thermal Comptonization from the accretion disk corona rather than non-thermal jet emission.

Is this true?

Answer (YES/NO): NO